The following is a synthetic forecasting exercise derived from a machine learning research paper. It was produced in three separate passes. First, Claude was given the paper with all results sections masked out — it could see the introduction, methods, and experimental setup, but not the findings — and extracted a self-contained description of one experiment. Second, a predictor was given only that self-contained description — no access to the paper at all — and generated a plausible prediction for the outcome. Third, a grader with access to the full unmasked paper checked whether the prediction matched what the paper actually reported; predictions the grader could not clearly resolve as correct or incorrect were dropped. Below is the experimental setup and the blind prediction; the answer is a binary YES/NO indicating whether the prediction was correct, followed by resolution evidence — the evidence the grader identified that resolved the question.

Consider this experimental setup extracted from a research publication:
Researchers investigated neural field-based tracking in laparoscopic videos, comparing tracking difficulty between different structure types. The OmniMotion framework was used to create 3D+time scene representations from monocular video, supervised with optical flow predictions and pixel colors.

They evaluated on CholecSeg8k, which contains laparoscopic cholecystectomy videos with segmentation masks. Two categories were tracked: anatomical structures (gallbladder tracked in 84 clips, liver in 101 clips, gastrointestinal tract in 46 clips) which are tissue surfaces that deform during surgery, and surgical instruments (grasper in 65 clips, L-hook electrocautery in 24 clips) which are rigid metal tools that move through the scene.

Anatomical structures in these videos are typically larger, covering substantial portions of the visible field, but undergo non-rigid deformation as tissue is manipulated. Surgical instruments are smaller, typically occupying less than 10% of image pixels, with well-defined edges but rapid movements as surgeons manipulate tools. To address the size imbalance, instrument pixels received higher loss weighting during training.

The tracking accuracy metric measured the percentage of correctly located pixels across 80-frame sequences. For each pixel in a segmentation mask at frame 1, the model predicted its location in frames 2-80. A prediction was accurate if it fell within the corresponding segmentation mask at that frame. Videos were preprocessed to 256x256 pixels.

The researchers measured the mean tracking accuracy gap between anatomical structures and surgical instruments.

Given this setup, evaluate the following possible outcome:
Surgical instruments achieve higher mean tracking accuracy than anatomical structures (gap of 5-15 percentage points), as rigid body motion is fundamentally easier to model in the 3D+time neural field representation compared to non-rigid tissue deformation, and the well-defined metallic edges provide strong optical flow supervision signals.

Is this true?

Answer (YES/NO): NO